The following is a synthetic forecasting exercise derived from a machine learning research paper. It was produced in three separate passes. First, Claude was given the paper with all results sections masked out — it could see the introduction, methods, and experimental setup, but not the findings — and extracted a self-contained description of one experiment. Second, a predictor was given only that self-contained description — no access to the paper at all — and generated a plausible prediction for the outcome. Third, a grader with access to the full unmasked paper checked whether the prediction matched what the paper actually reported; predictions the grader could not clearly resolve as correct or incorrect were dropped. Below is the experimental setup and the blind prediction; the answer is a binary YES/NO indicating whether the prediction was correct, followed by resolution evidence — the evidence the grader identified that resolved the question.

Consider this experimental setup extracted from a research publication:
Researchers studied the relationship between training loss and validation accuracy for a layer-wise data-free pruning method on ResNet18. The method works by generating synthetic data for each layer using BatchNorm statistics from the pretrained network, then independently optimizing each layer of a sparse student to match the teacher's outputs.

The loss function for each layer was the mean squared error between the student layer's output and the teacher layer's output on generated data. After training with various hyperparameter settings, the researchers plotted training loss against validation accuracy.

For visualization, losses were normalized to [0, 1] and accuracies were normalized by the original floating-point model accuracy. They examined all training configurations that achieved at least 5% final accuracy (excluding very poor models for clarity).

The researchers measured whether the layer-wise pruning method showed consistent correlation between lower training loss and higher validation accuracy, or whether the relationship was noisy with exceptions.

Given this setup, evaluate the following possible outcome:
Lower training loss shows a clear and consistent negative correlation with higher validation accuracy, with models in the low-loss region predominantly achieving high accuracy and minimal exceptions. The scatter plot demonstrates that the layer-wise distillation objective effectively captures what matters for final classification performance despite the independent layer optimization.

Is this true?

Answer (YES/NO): NO